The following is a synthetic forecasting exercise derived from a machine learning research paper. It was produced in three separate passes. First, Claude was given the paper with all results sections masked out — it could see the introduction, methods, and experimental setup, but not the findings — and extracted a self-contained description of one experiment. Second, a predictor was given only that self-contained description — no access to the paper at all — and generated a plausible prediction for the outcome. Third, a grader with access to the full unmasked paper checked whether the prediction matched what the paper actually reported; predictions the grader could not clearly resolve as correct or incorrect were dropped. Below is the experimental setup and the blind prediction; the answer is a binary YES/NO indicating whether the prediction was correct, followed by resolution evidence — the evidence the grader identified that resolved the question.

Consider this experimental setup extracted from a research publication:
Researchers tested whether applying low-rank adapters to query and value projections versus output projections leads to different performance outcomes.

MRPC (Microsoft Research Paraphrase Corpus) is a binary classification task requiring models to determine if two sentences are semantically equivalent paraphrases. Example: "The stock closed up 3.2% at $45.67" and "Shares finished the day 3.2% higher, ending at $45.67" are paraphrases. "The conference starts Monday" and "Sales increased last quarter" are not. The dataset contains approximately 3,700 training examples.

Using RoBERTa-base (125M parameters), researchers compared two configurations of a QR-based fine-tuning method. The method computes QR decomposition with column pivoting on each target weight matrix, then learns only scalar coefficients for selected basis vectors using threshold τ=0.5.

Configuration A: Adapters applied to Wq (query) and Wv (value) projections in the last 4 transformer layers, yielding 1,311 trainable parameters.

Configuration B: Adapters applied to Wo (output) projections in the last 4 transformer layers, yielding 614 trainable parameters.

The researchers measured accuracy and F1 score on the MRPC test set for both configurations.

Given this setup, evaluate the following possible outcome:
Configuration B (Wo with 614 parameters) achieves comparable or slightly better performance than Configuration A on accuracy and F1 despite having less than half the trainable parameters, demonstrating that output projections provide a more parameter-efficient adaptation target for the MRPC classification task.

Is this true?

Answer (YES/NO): YES